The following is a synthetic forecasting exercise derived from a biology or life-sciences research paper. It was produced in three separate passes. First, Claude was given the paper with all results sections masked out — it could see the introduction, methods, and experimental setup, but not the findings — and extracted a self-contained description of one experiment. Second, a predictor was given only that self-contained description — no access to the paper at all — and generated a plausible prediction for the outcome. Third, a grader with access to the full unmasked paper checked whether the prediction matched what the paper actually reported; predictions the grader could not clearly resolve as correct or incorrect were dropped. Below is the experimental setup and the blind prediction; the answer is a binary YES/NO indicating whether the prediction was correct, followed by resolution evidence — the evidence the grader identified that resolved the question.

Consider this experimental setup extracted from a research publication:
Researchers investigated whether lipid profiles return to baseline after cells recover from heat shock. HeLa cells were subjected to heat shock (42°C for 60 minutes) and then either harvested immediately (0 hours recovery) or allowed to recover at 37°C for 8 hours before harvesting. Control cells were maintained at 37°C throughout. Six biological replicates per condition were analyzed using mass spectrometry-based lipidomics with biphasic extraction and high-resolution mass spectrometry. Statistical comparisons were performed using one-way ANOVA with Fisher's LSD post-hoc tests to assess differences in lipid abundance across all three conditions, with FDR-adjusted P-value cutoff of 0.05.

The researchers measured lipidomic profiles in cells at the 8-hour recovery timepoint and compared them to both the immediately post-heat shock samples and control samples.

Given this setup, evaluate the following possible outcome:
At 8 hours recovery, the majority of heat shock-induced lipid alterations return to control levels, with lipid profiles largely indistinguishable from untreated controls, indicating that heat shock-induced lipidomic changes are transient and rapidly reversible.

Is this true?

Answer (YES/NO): NO